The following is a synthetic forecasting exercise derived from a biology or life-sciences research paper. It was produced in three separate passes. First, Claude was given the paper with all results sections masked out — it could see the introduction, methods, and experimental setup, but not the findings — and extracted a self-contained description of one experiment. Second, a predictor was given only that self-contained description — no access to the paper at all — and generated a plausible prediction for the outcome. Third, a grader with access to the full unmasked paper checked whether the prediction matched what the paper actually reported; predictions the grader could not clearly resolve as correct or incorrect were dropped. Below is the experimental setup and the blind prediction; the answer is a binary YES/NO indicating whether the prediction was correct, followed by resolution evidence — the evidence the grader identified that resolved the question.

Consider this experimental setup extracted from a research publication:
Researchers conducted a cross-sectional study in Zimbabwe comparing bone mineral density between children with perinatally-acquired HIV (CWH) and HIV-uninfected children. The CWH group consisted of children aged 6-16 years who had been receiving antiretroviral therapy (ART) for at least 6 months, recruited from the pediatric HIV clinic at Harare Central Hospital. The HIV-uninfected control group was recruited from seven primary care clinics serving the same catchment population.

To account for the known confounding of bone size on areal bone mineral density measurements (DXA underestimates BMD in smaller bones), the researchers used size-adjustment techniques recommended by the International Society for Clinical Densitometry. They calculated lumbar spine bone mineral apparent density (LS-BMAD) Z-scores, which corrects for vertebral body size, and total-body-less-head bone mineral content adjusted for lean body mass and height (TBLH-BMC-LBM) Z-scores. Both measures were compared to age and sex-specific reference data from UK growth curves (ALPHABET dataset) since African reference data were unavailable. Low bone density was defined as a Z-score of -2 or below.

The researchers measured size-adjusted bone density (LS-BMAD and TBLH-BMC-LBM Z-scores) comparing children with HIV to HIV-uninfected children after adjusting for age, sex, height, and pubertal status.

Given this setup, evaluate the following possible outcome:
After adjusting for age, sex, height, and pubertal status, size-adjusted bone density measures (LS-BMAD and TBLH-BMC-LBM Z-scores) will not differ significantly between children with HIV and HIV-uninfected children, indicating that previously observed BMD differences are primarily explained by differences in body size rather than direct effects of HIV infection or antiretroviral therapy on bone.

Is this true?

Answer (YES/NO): NO